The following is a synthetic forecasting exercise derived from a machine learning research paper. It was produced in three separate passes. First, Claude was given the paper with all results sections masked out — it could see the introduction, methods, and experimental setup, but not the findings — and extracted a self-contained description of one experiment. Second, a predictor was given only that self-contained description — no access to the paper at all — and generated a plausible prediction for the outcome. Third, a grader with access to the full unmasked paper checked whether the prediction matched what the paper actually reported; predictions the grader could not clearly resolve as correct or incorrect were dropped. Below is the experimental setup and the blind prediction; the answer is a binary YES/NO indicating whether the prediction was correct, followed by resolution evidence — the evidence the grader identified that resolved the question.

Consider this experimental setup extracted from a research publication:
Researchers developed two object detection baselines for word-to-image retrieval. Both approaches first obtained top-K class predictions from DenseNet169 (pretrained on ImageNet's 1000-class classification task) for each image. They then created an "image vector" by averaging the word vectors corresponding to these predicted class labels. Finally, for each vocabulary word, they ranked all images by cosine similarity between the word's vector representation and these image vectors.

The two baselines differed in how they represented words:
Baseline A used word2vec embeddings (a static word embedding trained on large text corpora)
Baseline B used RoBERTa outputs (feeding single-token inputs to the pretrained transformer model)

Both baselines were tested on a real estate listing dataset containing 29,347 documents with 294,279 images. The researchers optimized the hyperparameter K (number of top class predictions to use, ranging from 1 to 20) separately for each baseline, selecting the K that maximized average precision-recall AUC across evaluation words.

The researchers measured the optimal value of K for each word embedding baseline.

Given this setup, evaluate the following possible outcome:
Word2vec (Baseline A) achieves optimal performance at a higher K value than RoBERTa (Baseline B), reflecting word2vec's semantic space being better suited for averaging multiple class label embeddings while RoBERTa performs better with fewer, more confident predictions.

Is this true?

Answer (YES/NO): YES